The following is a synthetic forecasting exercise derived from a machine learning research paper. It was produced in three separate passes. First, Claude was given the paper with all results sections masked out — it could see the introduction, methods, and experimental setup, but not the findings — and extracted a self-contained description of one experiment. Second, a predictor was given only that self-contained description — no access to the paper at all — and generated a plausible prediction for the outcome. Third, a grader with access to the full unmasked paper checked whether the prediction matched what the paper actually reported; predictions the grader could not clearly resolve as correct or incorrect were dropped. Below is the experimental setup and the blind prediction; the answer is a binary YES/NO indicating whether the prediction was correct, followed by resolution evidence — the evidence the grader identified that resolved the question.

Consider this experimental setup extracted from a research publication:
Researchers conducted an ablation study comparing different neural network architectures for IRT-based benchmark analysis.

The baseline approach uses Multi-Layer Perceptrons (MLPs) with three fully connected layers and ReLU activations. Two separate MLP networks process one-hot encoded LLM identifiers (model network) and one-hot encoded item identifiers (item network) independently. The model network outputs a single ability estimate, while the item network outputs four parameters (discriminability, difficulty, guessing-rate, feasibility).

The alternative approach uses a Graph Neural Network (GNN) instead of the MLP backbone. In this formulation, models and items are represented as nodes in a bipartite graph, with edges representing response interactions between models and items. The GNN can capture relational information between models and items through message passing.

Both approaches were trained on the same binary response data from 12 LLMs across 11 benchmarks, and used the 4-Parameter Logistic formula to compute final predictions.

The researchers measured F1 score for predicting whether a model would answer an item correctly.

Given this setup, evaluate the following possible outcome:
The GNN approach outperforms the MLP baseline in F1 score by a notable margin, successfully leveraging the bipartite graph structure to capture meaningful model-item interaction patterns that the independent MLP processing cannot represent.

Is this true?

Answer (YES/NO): NO